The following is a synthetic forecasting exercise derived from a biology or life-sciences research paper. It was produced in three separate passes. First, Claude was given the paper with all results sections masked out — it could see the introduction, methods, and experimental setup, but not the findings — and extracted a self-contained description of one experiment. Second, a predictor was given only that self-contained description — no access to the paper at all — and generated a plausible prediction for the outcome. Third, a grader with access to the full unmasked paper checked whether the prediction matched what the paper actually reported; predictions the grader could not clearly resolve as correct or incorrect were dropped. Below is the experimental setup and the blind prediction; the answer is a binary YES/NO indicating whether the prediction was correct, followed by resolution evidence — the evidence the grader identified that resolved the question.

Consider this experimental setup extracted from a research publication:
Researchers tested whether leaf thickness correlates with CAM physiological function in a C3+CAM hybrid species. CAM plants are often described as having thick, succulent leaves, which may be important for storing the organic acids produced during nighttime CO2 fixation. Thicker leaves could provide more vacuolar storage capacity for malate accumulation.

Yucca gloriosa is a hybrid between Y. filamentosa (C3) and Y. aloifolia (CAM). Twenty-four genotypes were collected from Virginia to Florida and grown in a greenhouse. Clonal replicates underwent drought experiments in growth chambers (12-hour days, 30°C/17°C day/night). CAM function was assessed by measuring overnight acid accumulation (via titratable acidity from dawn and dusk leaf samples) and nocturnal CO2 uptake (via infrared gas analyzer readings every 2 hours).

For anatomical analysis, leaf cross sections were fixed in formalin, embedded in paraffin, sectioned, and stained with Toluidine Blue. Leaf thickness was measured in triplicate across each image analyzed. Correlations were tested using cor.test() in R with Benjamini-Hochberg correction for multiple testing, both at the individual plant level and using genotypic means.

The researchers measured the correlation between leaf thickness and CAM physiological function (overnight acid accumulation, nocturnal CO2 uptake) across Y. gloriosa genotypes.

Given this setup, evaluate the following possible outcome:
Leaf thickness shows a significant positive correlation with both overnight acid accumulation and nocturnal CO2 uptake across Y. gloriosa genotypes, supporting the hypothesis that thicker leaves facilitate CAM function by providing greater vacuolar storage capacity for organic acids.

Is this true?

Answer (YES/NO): NO